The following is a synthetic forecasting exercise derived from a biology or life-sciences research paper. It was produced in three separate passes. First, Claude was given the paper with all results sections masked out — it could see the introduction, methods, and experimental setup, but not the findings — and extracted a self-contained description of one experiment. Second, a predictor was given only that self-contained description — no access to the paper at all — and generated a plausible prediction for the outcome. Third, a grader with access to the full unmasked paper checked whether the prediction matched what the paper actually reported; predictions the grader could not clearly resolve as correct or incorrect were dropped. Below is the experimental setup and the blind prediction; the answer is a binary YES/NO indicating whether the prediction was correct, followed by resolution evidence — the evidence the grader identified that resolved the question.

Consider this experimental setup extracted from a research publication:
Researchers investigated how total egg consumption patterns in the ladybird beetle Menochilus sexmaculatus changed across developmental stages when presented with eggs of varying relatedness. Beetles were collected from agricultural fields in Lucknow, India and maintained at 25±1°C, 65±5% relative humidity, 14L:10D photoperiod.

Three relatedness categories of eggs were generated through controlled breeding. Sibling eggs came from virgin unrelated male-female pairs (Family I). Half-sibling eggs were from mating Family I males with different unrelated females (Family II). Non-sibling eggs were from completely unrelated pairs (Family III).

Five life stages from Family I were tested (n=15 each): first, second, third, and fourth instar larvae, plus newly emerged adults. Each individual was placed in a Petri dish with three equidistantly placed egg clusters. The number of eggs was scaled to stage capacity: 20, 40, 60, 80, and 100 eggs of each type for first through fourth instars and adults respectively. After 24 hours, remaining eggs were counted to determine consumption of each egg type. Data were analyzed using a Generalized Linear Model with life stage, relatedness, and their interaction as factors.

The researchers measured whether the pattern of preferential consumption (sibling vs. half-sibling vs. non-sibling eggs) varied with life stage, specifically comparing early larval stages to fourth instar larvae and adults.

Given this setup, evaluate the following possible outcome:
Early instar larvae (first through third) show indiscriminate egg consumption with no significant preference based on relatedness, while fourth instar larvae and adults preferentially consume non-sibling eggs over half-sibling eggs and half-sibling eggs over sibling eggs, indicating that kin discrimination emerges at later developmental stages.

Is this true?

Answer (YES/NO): NO